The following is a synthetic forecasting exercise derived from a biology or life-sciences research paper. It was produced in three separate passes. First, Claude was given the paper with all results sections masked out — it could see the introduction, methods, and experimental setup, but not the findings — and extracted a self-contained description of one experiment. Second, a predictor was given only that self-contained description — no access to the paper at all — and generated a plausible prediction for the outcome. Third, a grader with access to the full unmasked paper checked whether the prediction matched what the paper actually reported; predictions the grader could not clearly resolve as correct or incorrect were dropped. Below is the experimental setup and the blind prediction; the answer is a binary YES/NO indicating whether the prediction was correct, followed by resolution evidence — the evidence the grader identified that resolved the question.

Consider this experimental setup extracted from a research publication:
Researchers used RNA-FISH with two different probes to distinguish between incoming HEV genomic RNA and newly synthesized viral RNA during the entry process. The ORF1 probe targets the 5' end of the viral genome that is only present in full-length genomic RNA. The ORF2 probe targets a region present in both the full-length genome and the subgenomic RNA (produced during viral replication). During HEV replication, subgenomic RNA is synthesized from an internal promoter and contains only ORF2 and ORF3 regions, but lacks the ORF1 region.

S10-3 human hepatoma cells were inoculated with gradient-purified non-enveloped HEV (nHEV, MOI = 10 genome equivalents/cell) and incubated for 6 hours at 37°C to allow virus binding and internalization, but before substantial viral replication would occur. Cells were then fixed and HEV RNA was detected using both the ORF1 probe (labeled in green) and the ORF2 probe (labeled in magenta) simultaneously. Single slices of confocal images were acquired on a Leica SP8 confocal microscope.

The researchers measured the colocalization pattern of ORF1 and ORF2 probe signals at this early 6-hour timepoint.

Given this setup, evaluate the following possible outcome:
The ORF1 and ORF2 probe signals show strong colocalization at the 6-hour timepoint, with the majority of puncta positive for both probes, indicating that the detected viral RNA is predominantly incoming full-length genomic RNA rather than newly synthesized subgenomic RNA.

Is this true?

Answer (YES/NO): YES